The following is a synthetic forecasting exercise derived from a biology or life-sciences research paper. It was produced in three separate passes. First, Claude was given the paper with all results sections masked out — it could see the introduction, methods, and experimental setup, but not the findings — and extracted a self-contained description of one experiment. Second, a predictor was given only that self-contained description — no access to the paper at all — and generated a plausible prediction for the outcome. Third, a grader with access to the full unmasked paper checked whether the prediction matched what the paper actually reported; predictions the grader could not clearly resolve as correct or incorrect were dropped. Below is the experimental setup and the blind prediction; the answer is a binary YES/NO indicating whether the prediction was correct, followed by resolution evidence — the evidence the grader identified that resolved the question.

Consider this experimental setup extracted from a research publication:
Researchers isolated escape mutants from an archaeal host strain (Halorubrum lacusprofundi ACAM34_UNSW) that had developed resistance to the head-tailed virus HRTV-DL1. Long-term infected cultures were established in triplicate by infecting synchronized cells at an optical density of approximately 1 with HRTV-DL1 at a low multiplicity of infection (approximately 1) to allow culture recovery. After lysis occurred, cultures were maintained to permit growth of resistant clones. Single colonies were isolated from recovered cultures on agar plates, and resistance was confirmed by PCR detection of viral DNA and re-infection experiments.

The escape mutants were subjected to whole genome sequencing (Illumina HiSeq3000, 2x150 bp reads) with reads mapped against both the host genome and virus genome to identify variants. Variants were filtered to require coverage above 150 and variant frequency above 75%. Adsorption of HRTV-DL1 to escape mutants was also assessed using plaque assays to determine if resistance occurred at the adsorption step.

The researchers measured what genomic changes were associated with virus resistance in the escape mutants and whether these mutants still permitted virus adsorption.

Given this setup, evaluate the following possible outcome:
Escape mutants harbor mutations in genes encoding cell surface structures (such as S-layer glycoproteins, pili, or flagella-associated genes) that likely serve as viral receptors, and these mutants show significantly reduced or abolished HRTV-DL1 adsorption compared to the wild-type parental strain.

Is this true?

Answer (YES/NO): YES